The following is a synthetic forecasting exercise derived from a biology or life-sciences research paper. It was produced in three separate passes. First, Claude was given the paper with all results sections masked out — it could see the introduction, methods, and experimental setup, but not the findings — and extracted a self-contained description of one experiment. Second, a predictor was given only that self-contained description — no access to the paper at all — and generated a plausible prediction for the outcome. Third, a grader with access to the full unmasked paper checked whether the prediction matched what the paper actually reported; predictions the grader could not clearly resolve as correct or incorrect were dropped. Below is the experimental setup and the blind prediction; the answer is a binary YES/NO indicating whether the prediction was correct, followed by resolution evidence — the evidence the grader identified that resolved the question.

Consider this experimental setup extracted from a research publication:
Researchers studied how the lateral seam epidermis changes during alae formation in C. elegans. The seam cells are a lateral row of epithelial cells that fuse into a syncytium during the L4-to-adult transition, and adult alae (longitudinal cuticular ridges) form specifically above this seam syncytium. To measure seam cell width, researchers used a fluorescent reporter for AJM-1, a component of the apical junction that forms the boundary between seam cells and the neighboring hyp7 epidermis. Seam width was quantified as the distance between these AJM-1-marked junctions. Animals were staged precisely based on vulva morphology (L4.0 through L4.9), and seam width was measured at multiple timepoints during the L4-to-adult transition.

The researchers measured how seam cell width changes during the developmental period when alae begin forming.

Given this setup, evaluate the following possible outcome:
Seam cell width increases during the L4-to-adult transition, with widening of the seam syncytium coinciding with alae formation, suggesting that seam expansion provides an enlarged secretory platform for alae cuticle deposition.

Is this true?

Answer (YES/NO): NO